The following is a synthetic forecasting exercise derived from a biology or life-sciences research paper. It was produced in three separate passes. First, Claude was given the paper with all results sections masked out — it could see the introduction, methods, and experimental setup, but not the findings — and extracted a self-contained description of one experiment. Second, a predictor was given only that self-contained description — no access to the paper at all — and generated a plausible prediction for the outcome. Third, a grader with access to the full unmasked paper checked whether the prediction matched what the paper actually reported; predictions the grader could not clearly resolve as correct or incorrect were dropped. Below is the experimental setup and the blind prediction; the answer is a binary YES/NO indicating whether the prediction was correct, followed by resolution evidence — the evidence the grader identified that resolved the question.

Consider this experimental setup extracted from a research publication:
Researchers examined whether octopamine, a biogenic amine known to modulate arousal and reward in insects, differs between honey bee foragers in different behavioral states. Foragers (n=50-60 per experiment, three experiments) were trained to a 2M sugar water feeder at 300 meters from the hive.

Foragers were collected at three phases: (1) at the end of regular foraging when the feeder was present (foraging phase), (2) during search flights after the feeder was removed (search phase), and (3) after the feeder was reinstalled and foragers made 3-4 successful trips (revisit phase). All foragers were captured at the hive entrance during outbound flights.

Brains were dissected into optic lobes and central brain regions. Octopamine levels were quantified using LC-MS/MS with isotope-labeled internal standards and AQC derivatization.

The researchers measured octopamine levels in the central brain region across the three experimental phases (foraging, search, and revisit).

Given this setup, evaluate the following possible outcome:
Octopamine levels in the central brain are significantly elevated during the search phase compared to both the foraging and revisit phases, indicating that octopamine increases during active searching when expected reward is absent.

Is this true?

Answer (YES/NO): NO